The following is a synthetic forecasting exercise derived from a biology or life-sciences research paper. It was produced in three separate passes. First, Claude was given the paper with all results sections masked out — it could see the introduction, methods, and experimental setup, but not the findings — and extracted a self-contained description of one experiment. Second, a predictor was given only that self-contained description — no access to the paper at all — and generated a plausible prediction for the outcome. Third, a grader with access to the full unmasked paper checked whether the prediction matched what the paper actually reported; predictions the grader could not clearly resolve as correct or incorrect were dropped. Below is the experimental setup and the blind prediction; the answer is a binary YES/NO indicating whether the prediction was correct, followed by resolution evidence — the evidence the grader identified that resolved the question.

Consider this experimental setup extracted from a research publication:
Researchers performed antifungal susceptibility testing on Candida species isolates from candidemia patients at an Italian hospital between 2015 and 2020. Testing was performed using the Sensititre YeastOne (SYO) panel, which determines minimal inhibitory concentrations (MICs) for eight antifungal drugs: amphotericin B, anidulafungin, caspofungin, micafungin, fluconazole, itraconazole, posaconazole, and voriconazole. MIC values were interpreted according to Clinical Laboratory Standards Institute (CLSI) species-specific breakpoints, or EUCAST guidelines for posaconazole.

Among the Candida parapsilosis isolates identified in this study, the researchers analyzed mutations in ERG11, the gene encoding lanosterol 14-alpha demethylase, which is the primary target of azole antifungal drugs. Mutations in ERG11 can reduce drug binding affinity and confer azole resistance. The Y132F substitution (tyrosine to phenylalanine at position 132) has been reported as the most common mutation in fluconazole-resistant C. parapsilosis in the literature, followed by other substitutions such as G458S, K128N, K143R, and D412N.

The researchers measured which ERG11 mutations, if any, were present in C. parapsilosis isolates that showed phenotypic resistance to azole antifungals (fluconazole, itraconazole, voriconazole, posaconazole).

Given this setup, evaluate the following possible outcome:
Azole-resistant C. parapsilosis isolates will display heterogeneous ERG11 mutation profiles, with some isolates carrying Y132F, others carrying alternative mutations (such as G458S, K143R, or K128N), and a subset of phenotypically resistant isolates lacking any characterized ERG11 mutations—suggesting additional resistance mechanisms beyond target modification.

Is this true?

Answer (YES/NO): NO